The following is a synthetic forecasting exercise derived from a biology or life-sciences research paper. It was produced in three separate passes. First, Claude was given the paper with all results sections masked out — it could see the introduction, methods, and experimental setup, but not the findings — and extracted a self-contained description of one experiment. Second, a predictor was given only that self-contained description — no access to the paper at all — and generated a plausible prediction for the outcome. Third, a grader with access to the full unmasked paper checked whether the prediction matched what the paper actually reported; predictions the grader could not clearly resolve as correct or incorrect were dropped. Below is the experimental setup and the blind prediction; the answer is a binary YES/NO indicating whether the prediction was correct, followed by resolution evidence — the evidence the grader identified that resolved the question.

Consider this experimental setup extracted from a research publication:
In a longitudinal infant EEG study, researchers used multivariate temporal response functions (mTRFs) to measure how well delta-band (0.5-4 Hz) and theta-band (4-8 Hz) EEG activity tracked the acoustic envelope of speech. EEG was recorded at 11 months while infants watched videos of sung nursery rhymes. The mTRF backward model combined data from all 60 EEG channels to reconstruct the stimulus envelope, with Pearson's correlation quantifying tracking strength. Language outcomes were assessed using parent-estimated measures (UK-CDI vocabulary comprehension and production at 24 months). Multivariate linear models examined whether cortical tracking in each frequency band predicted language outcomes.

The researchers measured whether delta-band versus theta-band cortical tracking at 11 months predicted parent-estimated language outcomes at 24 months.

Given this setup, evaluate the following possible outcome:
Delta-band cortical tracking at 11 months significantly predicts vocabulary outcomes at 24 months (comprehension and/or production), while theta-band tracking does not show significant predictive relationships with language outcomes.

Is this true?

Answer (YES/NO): YES